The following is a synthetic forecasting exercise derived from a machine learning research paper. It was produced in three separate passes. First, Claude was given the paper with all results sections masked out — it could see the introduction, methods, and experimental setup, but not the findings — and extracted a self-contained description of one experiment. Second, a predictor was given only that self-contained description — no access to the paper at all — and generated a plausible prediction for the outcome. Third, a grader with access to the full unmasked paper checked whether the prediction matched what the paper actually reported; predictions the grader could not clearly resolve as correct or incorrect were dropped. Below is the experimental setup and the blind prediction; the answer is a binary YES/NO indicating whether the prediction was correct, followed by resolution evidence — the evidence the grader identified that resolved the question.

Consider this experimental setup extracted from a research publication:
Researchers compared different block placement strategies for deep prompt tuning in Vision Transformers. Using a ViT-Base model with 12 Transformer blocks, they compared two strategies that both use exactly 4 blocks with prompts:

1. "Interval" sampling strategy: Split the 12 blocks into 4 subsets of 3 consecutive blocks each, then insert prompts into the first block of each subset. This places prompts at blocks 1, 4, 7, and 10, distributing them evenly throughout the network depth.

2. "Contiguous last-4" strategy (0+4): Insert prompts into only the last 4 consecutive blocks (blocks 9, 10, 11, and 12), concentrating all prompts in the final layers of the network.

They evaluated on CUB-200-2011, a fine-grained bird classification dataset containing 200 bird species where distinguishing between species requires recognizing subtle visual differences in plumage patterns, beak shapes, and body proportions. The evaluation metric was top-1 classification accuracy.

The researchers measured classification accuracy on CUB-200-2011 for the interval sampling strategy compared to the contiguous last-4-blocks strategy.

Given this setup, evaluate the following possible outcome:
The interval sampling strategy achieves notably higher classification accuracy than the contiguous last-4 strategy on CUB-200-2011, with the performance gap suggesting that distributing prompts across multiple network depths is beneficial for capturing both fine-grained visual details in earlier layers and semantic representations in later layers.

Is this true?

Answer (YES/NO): NO